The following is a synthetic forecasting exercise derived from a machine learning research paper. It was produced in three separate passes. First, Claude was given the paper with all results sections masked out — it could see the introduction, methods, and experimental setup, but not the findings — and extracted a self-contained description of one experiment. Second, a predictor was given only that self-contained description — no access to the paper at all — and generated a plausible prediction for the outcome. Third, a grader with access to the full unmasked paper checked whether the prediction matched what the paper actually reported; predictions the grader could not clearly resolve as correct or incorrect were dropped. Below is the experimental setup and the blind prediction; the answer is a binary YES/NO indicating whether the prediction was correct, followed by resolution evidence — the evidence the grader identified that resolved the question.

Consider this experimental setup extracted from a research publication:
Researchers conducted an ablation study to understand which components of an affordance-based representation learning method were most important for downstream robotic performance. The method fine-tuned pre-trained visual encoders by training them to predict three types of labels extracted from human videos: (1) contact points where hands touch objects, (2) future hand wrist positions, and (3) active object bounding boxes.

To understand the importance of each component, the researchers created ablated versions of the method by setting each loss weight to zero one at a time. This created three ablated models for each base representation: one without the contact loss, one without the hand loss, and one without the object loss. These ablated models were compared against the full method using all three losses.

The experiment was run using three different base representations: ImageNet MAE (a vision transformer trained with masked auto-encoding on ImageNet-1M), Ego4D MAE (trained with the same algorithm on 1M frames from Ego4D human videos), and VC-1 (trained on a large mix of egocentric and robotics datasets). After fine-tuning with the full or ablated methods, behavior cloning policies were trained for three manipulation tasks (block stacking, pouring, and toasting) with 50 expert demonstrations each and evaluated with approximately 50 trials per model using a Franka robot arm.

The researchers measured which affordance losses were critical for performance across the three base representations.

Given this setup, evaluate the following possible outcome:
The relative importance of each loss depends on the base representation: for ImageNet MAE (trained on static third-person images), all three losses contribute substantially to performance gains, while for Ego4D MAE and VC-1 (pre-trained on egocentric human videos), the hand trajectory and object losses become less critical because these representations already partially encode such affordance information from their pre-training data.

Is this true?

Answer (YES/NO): NO